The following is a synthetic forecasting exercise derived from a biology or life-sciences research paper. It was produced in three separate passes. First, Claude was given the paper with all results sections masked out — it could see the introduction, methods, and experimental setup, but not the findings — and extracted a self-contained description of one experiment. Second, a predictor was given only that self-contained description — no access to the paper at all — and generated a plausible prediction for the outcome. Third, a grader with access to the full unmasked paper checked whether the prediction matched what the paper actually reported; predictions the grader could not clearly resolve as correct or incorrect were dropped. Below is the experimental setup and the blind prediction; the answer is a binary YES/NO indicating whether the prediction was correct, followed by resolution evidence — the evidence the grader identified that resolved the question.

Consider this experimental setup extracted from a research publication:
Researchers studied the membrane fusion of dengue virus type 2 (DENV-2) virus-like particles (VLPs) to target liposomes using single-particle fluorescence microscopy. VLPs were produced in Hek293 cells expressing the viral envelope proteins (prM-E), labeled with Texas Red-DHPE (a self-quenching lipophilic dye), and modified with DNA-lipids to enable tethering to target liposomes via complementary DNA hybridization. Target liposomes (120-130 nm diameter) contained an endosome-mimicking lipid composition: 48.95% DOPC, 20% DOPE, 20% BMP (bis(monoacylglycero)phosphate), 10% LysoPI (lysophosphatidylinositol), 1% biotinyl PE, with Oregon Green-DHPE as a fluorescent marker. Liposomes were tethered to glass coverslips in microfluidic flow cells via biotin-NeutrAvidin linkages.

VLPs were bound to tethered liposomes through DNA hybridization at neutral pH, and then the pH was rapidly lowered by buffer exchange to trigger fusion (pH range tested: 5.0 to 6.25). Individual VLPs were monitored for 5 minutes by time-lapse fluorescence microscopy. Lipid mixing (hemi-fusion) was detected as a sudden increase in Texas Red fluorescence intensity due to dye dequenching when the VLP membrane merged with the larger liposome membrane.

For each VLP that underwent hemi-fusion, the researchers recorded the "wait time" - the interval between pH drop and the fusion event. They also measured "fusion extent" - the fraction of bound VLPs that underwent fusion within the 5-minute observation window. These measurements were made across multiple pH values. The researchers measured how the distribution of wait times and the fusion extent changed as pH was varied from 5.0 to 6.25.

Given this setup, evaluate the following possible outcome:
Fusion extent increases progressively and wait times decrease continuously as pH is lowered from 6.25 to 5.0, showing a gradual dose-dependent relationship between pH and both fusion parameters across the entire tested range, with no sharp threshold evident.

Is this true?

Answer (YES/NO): NO